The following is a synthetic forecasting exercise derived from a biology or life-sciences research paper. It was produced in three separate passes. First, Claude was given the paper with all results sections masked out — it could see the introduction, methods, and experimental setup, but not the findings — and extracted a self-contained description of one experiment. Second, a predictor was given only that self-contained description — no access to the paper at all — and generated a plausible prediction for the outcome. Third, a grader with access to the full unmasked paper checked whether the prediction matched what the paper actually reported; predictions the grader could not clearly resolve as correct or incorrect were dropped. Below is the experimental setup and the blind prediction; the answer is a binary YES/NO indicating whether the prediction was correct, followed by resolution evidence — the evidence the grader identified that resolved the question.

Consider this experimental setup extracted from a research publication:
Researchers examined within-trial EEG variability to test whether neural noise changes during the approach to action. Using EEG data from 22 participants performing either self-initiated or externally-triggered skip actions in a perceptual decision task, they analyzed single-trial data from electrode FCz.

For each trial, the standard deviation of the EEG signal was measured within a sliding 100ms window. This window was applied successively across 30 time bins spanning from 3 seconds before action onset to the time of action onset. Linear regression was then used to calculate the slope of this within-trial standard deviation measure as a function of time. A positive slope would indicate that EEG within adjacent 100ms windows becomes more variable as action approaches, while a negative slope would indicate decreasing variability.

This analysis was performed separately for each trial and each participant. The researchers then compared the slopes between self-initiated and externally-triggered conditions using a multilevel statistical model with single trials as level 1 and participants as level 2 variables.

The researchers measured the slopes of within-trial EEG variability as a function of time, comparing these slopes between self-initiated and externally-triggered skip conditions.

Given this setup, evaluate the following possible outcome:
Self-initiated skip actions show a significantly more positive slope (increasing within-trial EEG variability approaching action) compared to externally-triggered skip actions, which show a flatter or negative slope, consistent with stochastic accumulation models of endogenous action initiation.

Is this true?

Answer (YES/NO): NO